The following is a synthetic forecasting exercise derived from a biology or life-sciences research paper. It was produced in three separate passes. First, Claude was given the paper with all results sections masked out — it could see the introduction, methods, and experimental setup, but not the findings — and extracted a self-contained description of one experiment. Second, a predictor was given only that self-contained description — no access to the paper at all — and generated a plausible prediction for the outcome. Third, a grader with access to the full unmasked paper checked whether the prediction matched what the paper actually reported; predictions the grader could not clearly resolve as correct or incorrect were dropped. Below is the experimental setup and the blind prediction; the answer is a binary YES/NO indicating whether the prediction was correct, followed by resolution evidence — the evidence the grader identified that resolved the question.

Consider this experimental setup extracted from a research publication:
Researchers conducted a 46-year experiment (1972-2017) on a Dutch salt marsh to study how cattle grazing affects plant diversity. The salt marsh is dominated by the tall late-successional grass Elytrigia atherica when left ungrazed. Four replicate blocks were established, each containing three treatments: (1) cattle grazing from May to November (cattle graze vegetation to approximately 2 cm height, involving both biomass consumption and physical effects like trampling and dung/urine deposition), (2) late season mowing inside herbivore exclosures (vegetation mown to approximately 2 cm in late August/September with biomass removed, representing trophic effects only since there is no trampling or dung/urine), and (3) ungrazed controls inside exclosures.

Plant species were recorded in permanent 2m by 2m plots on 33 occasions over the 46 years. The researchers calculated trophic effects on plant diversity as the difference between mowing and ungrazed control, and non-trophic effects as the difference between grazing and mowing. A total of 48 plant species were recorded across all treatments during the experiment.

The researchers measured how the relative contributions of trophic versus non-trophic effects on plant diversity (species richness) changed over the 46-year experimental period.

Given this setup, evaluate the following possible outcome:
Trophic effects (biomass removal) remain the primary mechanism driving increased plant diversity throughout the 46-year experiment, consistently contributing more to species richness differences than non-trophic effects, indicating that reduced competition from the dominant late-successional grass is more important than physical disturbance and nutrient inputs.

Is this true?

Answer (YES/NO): NO